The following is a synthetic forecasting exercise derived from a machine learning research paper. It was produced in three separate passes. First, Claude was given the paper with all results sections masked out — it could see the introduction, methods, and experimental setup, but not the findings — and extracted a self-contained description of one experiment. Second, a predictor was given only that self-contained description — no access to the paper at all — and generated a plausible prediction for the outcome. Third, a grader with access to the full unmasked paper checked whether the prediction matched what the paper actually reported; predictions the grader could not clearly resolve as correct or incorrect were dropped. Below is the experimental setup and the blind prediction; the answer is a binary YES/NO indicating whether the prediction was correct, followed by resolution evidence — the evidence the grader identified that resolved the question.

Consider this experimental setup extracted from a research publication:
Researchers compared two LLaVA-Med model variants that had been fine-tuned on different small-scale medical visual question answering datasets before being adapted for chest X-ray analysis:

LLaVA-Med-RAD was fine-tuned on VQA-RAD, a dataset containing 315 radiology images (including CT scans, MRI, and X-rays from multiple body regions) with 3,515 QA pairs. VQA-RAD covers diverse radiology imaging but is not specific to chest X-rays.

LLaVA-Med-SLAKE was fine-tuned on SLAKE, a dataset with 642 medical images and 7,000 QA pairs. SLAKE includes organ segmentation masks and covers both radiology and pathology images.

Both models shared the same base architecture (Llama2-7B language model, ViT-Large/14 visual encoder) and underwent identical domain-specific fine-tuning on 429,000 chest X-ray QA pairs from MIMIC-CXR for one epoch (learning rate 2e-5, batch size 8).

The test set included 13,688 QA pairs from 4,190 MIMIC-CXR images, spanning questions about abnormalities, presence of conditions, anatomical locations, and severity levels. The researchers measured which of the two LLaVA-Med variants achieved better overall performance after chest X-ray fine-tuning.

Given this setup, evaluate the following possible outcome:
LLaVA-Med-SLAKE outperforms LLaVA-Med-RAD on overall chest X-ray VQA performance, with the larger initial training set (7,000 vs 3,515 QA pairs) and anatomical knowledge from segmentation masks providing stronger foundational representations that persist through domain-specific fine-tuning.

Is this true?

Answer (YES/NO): NO